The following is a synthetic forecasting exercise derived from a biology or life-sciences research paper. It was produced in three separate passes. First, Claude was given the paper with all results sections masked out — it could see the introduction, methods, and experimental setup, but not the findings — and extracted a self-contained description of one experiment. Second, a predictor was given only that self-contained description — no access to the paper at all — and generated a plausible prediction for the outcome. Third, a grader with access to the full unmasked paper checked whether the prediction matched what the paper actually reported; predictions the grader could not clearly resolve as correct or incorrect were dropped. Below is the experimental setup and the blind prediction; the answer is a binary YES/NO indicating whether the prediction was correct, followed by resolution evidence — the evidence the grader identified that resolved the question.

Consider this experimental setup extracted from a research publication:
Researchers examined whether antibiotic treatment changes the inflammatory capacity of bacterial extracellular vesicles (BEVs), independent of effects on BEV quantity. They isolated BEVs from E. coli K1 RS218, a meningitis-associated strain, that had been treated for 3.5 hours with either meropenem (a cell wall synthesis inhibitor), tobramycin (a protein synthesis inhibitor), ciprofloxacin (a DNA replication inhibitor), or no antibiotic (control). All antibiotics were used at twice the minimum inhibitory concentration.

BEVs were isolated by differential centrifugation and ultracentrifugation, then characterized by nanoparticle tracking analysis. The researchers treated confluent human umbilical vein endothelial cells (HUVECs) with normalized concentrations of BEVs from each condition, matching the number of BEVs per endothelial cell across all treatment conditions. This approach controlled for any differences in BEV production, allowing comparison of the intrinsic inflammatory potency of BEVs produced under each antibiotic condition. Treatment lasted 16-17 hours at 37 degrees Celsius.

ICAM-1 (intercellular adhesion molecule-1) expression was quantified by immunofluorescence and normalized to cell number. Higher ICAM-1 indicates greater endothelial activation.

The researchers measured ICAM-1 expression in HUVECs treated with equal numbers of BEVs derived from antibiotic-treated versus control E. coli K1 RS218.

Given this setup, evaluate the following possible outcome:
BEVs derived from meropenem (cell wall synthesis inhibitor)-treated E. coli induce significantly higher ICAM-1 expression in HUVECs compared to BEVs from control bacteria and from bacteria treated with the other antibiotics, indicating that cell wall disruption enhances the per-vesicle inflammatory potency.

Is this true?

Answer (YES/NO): NO